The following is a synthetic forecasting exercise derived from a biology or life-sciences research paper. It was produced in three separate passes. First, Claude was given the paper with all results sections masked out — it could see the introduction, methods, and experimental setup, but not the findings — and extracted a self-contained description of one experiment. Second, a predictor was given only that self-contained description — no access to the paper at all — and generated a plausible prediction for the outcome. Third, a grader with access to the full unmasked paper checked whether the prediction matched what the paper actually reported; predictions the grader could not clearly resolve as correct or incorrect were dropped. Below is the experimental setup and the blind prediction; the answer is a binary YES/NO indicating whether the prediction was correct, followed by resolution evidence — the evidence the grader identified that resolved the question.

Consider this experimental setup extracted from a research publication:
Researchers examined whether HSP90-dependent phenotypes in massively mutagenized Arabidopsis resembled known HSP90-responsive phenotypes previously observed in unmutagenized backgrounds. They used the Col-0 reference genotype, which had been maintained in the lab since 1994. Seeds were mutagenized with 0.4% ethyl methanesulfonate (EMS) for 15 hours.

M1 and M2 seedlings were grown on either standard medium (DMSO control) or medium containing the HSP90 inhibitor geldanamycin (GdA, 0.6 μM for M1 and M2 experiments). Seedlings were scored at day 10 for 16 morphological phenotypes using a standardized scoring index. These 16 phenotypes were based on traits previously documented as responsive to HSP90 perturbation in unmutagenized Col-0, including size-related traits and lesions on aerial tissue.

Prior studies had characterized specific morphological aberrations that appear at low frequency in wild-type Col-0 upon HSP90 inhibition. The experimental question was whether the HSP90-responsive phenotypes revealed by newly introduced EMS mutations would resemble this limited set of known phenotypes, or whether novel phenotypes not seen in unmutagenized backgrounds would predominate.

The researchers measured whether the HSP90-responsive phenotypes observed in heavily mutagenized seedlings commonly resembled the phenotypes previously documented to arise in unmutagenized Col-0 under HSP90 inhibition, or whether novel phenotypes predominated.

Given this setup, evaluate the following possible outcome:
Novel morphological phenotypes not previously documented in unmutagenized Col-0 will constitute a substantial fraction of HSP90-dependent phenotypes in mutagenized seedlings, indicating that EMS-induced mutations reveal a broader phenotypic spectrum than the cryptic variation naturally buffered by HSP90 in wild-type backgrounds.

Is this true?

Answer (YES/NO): NO